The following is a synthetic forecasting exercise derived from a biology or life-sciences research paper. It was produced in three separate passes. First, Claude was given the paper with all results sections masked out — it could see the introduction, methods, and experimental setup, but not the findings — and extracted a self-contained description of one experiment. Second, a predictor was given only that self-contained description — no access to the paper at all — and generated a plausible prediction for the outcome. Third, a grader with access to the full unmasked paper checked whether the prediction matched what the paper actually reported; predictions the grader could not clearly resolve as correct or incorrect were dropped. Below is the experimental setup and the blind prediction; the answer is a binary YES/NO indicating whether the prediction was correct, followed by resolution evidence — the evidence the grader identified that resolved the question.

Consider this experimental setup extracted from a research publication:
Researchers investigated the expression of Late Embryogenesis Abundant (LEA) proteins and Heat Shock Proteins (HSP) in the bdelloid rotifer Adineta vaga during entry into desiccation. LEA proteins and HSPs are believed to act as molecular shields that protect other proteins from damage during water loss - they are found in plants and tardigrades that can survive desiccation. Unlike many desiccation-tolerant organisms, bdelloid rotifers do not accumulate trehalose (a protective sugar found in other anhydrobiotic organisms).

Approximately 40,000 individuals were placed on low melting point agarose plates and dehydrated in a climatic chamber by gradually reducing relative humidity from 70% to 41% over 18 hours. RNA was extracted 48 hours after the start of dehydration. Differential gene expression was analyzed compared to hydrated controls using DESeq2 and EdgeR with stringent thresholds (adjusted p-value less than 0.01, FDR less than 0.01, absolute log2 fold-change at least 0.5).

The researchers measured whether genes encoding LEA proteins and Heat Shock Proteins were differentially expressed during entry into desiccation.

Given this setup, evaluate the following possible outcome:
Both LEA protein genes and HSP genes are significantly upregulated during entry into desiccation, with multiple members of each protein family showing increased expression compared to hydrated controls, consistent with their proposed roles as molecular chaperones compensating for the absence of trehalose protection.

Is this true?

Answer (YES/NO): NO